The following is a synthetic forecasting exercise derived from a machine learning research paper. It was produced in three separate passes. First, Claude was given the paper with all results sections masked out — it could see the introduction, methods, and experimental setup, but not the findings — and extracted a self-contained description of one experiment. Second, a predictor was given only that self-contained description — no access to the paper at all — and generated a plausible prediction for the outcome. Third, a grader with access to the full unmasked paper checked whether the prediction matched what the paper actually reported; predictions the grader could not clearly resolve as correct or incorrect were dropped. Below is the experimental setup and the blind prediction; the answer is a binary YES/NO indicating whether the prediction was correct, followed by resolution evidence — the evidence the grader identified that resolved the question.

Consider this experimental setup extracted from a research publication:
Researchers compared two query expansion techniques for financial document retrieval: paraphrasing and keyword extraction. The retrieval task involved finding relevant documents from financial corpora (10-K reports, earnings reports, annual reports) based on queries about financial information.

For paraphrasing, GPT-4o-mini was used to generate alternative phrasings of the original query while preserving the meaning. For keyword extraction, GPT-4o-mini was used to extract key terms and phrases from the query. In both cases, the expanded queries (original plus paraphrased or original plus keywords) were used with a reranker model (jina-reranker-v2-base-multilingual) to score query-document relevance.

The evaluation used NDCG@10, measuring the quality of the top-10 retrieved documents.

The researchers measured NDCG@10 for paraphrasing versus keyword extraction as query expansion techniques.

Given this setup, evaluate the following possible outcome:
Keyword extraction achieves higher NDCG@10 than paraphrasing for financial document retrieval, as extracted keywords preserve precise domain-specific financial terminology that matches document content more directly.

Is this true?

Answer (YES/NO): YES